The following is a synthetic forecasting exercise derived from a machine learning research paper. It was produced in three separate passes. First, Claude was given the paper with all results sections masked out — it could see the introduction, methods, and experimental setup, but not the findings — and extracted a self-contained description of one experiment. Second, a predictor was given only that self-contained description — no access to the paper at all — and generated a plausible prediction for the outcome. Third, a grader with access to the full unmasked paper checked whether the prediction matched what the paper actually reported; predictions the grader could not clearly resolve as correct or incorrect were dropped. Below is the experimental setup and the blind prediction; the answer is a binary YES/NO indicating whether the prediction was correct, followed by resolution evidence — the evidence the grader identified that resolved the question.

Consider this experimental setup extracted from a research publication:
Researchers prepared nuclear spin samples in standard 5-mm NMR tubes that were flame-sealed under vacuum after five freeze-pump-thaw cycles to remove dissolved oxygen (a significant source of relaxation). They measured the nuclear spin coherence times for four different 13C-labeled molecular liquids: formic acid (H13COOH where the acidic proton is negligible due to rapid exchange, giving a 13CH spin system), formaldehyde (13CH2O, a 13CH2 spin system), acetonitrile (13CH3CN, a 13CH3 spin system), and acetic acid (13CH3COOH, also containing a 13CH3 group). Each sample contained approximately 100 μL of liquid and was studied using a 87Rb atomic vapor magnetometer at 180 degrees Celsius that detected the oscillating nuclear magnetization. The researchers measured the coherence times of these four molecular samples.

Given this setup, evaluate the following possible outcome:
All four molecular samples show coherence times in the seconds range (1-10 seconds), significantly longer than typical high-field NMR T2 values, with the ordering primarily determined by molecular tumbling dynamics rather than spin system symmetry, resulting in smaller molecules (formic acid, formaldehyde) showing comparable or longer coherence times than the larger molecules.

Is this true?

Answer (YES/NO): NO